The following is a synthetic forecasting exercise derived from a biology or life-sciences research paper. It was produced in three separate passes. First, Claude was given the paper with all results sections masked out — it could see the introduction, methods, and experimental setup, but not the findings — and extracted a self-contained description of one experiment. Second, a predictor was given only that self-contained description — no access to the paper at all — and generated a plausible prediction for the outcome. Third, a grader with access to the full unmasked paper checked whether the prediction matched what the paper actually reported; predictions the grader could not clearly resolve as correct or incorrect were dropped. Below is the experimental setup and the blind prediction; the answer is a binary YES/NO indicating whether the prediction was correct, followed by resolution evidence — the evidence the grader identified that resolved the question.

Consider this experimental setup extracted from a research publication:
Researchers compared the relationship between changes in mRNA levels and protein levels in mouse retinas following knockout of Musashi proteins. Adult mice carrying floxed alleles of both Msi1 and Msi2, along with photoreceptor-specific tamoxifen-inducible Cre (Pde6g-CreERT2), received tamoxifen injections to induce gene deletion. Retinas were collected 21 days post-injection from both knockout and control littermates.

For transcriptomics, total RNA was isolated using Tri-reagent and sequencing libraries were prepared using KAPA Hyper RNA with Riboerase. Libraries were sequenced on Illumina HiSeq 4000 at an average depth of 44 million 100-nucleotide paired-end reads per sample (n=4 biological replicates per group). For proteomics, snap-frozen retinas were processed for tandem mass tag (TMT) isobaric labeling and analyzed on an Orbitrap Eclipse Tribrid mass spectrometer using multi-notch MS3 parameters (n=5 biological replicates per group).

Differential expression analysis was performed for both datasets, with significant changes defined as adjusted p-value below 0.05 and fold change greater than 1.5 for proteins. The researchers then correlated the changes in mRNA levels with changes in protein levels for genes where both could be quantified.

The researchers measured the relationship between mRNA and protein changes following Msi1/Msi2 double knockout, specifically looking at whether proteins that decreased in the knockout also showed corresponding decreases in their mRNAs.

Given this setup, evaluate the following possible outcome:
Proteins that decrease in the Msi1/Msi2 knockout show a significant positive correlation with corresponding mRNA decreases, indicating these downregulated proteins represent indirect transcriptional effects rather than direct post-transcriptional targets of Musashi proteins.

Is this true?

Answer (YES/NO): NO